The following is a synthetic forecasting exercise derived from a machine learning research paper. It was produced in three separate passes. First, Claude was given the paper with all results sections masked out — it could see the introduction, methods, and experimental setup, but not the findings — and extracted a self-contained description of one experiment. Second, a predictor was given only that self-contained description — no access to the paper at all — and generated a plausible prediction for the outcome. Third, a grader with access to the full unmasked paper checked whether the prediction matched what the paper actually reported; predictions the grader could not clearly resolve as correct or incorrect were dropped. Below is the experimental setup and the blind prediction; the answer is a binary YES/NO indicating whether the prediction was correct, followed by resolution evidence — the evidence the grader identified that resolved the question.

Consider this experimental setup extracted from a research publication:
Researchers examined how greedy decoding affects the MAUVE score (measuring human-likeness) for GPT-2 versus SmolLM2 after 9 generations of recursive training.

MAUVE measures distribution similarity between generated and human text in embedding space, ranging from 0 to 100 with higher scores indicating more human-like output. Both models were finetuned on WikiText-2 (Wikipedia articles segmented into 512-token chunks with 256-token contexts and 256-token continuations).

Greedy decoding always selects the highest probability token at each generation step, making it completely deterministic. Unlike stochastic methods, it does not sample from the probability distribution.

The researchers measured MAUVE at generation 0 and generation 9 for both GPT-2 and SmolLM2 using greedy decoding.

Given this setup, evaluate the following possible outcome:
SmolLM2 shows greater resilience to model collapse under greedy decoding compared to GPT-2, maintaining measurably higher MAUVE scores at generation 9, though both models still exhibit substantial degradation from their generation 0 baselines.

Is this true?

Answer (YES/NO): NO